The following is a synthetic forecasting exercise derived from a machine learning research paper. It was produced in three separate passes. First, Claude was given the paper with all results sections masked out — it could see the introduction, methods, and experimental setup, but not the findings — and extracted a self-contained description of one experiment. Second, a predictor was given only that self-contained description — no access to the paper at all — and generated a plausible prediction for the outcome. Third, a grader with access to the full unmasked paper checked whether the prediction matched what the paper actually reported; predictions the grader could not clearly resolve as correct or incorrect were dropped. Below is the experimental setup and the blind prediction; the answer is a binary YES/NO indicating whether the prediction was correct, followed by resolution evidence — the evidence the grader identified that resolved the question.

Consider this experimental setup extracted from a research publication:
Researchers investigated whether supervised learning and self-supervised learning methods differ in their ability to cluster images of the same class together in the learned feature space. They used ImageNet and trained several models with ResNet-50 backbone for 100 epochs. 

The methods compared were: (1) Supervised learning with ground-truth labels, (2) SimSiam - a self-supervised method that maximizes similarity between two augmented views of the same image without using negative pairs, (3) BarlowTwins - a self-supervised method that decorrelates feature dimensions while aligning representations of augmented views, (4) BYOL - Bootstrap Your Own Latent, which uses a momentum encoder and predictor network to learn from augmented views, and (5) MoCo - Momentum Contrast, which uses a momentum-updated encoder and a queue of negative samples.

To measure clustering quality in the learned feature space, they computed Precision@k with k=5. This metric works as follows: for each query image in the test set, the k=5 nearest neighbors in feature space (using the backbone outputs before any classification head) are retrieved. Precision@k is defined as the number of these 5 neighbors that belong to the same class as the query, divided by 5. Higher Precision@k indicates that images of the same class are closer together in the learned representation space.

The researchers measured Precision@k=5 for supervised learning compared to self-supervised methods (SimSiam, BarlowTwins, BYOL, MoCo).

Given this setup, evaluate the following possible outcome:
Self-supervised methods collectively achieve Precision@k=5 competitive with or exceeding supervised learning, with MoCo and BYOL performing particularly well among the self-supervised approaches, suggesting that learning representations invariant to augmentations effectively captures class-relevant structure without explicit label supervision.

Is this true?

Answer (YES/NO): NO